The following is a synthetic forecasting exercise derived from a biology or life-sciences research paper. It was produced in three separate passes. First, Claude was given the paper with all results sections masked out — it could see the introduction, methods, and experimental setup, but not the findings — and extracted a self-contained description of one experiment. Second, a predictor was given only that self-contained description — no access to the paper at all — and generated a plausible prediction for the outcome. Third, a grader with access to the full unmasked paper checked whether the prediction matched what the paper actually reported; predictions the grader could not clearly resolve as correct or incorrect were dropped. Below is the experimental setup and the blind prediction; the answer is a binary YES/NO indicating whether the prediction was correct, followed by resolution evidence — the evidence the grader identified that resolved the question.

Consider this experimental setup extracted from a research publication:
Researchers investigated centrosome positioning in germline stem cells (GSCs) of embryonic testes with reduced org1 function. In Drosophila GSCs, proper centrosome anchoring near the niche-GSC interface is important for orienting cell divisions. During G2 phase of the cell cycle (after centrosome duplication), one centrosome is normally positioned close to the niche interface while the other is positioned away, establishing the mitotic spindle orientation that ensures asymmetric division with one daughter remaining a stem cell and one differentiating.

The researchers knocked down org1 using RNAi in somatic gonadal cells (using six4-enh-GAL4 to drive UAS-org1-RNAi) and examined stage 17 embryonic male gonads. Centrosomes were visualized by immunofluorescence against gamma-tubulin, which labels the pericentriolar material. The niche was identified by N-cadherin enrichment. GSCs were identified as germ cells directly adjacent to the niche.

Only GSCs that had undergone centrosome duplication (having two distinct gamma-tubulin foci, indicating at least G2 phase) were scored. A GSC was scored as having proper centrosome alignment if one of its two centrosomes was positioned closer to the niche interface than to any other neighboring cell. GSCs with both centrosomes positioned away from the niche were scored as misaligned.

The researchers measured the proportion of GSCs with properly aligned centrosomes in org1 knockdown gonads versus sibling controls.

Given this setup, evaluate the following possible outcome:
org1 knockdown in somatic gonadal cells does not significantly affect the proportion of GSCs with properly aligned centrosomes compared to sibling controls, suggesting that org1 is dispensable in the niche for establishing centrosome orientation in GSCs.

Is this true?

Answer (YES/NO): NO